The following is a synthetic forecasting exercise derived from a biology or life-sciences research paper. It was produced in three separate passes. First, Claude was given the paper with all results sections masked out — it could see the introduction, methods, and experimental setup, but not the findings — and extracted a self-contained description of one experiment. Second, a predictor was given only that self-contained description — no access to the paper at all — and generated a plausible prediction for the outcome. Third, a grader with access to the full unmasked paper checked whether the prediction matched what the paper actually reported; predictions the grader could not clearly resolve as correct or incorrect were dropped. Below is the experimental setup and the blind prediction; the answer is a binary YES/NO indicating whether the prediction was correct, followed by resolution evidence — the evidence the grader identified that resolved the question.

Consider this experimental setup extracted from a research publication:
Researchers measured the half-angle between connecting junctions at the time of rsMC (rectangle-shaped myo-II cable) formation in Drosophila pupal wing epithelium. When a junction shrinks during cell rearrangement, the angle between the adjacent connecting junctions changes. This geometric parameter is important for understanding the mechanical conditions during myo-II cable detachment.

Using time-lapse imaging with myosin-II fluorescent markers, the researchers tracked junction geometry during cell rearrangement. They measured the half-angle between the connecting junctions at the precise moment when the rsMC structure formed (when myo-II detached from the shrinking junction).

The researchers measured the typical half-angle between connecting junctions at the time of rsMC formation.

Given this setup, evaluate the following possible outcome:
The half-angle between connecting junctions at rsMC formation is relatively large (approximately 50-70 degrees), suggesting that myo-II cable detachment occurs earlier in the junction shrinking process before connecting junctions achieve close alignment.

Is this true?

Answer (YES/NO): YES